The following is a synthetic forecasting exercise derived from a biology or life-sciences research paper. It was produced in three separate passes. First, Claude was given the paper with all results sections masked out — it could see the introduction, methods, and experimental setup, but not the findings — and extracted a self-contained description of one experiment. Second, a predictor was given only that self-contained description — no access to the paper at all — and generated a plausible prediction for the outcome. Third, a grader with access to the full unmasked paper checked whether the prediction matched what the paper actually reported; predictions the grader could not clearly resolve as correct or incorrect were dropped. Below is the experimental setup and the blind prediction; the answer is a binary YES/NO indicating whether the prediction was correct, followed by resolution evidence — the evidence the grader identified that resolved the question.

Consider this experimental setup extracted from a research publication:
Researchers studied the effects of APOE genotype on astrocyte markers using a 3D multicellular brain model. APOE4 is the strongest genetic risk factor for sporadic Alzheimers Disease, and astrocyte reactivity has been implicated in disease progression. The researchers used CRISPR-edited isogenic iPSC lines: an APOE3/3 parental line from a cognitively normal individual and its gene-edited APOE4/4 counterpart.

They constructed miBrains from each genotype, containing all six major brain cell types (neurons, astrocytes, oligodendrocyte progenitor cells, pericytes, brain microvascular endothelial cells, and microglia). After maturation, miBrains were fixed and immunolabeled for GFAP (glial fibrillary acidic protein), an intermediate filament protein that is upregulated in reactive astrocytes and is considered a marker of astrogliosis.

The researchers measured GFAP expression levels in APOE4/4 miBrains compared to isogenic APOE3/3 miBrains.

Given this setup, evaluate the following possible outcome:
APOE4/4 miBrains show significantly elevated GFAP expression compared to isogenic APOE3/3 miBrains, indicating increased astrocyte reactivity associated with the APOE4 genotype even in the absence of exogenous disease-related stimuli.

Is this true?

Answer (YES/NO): YES